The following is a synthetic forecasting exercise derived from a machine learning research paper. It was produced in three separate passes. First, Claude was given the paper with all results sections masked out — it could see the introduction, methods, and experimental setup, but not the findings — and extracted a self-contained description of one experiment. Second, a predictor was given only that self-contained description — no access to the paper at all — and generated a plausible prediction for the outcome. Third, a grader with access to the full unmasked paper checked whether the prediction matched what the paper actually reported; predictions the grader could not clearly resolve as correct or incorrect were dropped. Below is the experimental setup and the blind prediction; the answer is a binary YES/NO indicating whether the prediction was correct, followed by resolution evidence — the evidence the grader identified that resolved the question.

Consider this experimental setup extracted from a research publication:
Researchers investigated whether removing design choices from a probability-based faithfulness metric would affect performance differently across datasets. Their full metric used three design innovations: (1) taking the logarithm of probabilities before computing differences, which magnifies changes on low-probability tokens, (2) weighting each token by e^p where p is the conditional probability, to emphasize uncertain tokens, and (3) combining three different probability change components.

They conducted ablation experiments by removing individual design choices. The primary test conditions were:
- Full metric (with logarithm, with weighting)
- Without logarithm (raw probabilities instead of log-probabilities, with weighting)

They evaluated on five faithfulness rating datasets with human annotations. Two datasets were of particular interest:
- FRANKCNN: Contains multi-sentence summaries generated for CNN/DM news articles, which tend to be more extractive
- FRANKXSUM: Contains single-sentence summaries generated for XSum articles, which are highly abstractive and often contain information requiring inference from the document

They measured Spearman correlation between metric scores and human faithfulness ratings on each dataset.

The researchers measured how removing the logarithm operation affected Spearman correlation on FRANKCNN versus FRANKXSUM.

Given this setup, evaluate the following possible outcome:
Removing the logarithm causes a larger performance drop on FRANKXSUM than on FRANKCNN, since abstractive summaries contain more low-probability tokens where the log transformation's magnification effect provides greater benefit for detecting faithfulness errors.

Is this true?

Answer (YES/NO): YES